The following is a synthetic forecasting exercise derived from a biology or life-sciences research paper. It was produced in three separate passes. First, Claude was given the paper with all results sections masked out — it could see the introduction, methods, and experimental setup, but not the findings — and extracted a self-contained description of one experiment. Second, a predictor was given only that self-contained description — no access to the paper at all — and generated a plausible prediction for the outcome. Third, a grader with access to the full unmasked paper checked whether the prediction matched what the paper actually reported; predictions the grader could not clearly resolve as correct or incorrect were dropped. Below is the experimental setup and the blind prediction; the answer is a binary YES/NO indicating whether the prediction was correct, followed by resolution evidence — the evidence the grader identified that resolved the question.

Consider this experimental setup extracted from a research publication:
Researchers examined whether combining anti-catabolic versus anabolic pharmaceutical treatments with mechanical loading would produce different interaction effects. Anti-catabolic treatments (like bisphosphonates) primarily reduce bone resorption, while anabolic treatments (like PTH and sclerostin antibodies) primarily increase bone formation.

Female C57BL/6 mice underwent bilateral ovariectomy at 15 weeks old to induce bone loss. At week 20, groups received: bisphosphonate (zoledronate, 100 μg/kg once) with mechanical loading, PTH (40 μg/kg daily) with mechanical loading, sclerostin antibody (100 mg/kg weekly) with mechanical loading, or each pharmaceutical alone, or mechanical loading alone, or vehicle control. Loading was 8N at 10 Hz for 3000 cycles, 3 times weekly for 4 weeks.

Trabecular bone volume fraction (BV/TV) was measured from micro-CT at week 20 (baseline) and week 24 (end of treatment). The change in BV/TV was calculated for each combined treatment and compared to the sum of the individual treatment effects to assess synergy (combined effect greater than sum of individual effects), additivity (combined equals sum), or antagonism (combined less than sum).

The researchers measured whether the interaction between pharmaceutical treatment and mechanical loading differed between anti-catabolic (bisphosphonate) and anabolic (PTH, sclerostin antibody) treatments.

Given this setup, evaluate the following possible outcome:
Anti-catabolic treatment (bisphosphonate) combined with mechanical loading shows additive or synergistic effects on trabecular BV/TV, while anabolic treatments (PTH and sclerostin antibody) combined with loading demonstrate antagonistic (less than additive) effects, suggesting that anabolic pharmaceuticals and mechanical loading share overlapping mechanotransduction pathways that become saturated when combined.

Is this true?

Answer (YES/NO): NO